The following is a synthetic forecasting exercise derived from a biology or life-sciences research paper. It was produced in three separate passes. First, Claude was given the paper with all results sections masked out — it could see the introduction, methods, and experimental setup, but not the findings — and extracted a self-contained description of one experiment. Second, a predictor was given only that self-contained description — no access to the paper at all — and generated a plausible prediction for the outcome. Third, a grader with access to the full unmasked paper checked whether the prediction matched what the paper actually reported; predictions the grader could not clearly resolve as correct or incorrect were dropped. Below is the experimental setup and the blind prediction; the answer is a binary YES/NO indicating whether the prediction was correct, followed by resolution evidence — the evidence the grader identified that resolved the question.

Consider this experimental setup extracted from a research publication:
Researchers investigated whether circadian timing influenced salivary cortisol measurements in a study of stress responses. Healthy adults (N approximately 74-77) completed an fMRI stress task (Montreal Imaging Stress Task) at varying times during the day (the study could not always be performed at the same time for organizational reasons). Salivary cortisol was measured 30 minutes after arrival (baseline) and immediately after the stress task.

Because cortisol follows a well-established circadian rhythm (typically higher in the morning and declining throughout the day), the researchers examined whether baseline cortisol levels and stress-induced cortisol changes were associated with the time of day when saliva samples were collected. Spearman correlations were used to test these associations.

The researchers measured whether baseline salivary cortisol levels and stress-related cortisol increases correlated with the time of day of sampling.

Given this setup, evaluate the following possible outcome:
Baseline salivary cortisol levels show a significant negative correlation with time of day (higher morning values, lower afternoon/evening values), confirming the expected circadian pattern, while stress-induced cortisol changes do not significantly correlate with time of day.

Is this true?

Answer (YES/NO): YES